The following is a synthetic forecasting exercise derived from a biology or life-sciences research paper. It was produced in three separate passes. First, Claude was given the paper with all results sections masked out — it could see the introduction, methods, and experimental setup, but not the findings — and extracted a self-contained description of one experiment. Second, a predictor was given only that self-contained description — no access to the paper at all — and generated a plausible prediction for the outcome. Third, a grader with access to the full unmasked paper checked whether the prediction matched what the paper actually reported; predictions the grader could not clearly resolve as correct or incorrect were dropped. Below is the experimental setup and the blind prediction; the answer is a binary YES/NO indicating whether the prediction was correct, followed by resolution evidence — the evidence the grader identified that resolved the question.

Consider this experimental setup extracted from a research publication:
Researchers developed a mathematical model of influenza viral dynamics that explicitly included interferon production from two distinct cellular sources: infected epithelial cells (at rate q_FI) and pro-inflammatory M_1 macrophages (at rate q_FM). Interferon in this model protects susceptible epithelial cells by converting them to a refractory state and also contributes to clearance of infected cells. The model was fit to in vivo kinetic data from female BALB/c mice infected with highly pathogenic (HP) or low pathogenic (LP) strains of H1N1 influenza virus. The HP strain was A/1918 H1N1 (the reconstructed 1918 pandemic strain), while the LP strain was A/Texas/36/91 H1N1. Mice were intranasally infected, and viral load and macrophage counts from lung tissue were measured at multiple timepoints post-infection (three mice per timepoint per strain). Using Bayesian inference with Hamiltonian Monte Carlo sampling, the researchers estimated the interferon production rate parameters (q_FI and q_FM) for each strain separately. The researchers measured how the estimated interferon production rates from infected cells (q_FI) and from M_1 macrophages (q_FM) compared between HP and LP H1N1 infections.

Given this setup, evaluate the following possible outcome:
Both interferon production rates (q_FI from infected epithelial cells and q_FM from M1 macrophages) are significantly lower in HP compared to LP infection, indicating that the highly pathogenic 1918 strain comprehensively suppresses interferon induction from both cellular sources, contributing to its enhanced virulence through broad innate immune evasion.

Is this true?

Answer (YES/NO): NO